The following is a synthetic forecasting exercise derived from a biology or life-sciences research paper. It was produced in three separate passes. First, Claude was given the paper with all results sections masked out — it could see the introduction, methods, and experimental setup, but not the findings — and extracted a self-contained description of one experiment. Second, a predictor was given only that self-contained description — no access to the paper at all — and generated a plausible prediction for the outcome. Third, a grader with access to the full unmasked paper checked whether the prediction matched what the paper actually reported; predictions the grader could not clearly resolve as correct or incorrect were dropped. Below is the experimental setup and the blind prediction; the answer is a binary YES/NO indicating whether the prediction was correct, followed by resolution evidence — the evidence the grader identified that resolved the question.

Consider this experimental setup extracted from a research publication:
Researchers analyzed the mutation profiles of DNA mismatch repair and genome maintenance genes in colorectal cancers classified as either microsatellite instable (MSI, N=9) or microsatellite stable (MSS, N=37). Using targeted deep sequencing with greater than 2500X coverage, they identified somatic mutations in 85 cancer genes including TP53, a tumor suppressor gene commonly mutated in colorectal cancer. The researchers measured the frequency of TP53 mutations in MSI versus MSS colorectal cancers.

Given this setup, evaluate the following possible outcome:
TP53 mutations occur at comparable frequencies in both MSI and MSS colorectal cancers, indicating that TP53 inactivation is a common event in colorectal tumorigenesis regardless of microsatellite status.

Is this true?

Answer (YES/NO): NO